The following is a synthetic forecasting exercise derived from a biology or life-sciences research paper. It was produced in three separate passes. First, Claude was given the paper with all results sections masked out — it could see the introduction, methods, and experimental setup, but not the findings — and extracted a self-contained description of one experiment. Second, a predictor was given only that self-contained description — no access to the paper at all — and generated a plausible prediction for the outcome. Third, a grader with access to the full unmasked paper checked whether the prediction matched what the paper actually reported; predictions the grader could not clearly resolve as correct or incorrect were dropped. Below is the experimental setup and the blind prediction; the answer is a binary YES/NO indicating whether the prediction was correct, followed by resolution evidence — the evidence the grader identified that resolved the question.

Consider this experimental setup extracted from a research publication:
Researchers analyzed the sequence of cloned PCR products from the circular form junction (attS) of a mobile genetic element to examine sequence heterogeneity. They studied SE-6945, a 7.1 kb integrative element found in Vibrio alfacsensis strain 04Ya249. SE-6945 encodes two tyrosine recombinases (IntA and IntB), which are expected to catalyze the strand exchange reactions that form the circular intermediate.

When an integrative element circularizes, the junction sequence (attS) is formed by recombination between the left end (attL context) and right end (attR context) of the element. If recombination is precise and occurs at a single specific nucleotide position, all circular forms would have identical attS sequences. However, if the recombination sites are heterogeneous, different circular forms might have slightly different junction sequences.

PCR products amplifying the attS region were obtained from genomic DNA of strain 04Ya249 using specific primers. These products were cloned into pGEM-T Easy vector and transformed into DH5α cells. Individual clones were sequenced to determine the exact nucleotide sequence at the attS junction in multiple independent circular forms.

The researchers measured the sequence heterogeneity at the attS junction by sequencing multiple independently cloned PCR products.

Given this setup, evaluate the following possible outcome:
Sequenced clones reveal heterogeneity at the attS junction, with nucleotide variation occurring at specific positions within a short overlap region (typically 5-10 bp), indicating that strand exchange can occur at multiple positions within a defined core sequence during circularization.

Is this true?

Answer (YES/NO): NO